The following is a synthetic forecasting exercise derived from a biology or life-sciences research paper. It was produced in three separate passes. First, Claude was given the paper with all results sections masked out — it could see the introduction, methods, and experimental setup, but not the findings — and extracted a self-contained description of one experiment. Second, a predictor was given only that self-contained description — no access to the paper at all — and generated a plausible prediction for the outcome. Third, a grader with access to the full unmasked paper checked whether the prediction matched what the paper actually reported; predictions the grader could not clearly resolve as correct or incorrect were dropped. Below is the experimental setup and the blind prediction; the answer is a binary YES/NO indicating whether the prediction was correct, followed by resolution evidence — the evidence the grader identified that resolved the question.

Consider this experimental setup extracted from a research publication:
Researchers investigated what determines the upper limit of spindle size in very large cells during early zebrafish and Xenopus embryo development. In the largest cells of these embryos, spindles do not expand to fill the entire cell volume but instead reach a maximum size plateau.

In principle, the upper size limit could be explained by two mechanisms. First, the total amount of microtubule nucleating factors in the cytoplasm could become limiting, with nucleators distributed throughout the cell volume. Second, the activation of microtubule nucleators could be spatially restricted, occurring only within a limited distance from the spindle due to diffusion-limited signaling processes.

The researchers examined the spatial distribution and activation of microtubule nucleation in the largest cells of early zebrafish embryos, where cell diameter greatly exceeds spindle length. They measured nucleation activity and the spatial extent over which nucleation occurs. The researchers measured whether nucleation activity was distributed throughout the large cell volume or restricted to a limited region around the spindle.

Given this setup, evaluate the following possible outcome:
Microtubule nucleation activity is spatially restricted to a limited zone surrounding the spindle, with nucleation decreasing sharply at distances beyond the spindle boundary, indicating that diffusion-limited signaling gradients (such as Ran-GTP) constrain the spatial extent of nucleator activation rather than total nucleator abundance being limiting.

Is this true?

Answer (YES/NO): YES